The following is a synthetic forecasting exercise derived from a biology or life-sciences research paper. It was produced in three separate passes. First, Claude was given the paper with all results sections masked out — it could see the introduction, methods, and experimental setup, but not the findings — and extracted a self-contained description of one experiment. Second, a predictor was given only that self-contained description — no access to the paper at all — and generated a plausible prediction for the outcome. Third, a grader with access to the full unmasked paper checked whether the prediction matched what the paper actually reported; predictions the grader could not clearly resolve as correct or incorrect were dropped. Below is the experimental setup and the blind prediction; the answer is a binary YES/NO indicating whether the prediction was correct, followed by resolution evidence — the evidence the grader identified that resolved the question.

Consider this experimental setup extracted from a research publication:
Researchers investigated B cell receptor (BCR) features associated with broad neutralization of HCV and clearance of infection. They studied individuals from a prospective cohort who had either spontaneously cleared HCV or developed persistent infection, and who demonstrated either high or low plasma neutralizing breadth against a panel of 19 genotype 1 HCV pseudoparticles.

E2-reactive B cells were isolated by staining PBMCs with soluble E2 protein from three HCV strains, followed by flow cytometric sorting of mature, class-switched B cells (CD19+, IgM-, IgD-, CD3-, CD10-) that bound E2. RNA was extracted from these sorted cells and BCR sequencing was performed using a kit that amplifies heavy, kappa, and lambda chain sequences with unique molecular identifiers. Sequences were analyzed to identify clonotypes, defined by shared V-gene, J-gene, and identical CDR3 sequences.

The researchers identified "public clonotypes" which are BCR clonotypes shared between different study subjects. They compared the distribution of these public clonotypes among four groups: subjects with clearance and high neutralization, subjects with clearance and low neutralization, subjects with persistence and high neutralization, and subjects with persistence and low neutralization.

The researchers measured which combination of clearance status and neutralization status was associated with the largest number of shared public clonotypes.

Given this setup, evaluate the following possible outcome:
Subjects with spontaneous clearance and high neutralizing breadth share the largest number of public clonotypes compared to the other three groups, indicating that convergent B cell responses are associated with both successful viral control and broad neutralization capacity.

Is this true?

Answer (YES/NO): YES